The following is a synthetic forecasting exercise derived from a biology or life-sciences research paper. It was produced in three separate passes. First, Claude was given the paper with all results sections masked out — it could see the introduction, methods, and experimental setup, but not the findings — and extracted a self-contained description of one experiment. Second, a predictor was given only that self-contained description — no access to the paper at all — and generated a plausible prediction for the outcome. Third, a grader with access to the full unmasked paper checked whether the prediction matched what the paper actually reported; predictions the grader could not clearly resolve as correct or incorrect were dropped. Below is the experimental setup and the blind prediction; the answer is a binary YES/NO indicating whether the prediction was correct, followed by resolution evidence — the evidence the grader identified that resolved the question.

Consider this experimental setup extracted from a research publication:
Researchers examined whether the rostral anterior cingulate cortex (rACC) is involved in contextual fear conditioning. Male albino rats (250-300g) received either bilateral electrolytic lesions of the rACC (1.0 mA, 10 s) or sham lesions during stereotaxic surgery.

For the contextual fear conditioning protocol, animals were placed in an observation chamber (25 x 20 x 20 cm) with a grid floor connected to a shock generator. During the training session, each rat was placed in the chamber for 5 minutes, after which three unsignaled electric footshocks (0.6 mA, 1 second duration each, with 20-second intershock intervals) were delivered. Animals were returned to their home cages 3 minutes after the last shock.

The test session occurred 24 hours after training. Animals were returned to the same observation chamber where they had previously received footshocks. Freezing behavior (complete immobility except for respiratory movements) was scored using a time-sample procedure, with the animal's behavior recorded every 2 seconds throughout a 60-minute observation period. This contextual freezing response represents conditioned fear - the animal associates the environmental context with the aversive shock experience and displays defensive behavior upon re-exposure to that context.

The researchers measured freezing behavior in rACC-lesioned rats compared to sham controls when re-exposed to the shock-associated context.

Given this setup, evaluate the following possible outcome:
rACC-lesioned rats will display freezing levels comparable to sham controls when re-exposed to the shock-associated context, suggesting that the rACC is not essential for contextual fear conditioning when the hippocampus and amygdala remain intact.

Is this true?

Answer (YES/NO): NO